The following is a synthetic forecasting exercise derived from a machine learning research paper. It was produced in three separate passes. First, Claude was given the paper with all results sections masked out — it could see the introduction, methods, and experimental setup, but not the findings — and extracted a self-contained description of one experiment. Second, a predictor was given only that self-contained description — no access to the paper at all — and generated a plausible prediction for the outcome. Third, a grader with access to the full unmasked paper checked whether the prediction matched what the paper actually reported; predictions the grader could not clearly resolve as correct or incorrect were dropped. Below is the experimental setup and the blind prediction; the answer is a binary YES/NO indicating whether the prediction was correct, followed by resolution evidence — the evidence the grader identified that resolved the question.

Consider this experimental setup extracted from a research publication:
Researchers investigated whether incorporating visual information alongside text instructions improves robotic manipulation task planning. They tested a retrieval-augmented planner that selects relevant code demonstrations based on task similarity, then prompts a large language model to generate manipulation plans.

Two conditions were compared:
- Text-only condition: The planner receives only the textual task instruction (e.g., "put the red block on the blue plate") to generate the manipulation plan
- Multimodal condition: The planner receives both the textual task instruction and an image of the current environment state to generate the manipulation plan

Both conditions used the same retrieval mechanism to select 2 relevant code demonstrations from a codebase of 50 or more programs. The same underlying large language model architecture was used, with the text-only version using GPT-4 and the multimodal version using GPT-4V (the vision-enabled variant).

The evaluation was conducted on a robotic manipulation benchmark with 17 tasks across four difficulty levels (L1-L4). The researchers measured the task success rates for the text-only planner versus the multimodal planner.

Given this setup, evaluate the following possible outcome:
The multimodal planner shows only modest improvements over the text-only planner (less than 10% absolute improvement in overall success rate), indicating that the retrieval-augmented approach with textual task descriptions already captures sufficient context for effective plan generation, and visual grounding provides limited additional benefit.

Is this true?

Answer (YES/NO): YES